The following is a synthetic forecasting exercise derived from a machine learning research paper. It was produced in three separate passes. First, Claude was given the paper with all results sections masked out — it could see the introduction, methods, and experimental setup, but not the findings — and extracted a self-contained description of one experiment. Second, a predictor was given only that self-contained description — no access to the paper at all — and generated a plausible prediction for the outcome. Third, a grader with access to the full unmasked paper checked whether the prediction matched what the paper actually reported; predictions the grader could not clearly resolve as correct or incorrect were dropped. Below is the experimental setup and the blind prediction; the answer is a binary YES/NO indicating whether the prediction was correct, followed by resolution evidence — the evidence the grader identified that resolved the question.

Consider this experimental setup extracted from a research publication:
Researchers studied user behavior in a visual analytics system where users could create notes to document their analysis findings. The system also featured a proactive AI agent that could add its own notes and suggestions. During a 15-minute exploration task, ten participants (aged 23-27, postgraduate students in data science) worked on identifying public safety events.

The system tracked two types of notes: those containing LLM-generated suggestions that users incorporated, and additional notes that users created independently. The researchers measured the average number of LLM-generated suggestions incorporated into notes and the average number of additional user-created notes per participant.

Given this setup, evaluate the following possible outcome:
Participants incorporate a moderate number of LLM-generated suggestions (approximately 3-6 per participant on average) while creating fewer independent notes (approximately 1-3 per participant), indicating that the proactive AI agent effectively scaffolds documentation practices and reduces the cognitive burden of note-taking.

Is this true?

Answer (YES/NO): NO